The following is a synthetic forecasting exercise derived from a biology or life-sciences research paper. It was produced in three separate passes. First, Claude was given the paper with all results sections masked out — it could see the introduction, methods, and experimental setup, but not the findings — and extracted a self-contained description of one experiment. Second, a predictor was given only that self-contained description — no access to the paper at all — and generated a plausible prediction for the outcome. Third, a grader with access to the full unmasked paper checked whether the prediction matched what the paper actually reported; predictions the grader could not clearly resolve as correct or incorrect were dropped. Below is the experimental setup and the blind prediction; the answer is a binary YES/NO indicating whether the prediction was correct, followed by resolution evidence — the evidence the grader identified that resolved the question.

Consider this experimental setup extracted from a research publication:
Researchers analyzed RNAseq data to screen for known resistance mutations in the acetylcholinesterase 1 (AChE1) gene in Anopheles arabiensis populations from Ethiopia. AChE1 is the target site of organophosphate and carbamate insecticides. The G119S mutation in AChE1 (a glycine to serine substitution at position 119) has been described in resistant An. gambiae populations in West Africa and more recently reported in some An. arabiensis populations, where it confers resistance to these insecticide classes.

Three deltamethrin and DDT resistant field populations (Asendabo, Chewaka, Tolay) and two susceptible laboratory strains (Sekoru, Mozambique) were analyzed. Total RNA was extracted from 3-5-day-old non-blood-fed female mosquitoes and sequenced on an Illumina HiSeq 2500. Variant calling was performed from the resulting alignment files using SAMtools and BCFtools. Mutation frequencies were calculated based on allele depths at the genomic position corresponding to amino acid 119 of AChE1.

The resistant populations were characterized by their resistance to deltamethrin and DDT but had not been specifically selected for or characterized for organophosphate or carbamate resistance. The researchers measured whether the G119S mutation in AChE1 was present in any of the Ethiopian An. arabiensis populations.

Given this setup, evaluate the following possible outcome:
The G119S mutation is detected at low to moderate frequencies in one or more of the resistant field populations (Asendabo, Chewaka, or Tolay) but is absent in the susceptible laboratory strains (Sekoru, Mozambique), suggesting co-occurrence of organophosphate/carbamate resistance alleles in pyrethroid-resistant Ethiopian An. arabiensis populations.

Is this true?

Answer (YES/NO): NO